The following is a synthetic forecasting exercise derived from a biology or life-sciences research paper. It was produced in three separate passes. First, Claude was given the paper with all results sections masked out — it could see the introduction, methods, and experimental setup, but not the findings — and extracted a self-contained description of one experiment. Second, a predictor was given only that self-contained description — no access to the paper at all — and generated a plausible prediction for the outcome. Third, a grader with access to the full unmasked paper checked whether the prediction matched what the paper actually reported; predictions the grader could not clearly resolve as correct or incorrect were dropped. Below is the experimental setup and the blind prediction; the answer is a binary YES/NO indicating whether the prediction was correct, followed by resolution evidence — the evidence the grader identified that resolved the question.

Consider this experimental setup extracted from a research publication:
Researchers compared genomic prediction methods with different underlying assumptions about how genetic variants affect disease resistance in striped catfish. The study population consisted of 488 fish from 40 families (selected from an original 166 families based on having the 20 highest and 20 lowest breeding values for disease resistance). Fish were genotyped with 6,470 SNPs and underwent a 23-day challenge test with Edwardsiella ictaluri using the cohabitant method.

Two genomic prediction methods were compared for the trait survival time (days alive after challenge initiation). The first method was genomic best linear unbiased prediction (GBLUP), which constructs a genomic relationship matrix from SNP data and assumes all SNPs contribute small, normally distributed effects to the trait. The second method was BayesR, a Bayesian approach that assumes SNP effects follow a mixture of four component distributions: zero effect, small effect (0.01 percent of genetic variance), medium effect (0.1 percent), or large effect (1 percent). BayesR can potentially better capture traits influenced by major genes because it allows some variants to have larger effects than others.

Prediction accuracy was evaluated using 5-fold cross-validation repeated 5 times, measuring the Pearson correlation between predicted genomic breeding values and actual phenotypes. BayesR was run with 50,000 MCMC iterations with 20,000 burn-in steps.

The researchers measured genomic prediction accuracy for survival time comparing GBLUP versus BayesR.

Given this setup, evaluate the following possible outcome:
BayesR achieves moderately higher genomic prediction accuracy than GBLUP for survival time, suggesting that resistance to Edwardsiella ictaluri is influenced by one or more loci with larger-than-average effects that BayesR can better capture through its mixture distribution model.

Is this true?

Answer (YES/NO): NO